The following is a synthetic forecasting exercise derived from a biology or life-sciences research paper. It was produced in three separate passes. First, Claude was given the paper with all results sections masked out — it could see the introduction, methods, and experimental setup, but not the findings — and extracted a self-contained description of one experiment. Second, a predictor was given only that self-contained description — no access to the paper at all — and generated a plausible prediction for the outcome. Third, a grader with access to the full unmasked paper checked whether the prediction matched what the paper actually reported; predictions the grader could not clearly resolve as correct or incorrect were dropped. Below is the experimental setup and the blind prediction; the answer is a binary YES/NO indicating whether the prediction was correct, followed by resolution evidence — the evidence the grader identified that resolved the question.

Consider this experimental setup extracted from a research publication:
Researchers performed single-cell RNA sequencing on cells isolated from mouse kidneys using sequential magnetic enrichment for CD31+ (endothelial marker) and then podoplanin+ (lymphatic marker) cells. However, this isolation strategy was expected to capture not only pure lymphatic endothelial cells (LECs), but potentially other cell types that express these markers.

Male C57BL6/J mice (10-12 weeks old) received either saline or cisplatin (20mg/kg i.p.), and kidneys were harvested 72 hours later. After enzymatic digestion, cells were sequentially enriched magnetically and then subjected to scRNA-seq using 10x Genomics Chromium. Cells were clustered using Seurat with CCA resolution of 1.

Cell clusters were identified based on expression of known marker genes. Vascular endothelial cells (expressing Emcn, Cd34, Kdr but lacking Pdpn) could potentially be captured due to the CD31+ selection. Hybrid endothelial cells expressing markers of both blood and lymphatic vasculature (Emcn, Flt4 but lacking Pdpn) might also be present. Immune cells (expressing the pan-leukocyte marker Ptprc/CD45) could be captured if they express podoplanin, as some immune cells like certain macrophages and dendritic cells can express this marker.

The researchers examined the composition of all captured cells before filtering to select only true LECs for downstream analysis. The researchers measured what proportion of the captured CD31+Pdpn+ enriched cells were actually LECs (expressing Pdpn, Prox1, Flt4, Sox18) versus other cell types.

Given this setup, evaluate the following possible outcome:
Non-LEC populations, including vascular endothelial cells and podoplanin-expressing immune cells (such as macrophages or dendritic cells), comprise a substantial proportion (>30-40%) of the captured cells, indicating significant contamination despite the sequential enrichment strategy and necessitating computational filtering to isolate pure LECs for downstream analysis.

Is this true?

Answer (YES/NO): YES